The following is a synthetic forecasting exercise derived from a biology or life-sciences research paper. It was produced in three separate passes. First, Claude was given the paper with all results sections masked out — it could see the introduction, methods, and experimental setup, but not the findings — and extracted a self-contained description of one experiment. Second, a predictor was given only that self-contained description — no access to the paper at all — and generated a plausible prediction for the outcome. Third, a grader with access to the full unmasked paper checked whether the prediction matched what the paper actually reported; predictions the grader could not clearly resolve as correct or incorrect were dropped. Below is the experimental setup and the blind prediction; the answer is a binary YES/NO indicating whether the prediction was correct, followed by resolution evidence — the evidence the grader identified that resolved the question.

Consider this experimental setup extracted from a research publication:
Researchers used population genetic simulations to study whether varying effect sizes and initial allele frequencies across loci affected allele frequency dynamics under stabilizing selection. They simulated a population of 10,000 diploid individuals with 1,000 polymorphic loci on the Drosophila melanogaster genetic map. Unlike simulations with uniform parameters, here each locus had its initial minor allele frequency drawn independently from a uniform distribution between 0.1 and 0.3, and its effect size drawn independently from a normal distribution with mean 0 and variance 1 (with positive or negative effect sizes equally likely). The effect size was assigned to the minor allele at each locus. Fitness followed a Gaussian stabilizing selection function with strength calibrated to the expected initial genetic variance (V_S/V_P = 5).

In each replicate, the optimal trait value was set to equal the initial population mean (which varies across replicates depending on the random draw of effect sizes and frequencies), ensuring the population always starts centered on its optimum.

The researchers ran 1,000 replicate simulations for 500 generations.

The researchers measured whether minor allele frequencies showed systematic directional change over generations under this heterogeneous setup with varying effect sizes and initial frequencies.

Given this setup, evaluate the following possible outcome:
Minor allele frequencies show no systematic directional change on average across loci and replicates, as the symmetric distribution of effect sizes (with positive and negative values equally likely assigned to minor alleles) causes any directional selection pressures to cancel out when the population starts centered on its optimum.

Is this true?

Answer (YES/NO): NO